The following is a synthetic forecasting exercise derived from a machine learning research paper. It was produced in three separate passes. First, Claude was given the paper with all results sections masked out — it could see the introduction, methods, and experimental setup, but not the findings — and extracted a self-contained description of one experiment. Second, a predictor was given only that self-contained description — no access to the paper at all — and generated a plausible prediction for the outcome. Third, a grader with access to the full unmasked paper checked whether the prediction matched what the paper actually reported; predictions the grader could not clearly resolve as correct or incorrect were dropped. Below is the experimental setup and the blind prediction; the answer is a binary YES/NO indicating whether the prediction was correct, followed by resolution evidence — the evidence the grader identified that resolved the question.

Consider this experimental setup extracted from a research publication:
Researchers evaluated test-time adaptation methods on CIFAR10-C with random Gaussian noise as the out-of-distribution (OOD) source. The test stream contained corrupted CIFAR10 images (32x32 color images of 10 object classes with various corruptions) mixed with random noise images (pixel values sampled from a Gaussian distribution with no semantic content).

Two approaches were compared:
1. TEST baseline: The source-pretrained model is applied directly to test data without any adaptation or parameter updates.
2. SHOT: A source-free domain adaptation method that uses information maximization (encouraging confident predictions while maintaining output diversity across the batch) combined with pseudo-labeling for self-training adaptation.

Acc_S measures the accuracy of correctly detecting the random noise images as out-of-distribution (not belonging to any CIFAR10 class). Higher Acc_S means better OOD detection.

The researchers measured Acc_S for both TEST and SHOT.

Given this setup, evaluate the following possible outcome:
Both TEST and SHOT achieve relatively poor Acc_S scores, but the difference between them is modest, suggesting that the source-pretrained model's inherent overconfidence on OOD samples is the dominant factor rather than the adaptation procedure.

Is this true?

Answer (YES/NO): NO